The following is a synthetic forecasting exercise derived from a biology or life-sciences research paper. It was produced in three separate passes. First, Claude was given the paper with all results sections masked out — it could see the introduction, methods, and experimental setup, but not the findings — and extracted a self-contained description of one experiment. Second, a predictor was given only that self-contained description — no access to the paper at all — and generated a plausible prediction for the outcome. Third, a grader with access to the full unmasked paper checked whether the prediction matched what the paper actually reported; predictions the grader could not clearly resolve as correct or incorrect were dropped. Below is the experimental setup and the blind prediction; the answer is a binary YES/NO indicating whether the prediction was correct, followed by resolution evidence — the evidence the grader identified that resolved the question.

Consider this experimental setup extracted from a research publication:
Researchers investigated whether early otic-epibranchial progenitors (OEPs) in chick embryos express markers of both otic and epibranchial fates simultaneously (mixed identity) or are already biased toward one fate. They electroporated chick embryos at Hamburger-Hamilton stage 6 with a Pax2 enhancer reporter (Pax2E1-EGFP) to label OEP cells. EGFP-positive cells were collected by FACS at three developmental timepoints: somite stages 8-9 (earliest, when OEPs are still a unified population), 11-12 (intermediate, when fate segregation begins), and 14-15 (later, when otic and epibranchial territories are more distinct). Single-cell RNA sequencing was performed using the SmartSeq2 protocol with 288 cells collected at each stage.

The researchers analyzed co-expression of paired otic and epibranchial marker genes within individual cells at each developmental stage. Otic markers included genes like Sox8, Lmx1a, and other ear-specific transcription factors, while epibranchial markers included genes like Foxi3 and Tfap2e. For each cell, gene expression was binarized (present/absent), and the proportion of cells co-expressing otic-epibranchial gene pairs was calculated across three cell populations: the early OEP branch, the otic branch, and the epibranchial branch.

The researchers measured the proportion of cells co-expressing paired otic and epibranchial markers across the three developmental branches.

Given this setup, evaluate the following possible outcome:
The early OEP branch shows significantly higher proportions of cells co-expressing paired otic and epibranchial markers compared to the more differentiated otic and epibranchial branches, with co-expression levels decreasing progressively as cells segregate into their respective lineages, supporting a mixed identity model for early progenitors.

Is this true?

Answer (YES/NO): YES